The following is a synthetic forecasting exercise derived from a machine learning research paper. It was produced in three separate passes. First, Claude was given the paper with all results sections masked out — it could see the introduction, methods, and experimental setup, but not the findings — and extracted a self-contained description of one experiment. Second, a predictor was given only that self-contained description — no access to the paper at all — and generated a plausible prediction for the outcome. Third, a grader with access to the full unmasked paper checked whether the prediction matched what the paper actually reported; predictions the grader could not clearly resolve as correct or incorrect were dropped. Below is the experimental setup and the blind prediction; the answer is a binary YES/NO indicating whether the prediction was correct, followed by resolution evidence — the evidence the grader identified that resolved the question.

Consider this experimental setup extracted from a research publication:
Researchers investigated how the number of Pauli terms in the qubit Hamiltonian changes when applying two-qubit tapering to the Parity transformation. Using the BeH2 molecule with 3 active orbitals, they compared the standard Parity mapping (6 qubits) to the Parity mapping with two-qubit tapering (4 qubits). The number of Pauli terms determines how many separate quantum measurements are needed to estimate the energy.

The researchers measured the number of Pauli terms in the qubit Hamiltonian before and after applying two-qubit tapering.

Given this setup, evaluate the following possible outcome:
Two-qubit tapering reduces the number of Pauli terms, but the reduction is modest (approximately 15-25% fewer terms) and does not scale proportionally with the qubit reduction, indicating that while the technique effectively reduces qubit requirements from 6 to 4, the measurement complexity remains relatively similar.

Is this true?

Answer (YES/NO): YES